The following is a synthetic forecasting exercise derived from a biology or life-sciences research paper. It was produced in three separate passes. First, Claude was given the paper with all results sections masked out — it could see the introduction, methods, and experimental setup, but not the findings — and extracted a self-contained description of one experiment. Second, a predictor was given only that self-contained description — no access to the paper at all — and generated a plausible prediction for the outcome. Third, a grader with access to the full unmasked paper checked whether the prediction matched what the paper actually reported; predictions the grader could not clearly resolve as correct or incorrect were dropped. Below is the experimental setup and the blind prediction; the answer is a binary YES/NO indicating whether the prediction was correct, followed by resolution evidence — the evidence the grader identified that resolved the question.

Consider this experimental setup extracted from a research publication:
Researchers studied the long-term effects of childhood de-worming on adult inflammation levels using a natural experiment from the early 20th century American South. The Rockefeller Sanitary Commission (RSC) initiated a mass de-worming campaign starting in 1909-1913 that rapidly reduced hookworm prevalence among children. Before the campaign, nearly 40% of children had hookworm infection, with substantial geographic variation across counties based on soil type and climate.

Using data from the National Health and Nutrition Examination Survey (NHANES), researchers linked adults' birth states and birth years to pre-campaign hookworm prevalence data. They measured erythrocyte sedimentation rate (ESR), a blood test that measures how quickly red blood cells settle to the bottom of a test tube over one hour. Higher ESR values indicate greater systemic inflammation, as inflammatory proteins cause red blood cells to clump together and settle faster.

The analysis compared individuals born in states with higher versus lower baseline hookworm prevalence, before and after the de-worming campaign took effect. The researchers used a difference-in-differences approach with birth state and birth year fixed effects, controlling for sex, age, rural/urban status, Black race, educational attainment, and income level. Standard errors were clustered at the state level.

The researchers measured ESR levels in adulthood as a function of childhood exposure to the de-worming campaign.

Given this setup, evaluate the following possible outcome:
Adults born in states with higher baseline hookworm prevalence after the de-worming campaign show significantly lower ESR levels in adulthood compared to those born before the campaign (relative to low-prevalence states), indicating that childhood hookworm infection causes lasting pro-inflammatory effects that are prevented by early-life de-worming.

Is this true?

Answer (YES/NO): YES